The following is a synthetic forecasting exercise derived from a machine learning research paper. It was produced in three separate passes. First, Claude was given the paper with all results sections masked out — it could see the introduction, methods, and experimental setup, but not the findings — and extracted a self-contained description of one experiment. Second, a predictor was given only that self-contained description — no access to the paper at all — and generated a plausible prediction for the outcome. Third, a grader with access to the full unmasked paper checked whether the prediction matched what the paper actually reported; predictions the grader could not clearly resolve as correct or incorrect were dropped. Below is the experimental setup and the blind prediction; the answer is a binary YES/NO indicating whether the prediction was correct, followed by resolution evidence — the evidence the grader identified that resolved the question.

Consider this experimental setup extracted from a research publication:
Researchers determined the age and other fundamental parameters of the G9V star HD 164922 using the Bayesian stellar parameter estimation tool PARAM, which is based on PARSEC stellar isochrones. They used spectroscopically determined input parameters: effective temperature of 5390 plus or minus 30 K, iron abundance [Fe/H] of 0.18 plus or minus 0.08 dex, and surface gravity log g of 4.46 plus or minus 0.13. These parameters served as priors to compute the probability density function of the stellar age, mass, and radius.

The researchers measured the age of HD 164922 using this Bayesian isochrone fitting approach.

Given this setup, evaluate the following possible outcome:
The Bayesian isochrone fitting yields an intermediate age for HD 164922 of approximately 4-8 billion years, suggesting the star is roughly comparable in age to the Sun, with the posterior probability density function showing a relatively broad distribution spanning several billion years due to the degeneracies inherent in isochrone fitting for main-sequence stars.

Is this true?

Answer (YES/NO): NO